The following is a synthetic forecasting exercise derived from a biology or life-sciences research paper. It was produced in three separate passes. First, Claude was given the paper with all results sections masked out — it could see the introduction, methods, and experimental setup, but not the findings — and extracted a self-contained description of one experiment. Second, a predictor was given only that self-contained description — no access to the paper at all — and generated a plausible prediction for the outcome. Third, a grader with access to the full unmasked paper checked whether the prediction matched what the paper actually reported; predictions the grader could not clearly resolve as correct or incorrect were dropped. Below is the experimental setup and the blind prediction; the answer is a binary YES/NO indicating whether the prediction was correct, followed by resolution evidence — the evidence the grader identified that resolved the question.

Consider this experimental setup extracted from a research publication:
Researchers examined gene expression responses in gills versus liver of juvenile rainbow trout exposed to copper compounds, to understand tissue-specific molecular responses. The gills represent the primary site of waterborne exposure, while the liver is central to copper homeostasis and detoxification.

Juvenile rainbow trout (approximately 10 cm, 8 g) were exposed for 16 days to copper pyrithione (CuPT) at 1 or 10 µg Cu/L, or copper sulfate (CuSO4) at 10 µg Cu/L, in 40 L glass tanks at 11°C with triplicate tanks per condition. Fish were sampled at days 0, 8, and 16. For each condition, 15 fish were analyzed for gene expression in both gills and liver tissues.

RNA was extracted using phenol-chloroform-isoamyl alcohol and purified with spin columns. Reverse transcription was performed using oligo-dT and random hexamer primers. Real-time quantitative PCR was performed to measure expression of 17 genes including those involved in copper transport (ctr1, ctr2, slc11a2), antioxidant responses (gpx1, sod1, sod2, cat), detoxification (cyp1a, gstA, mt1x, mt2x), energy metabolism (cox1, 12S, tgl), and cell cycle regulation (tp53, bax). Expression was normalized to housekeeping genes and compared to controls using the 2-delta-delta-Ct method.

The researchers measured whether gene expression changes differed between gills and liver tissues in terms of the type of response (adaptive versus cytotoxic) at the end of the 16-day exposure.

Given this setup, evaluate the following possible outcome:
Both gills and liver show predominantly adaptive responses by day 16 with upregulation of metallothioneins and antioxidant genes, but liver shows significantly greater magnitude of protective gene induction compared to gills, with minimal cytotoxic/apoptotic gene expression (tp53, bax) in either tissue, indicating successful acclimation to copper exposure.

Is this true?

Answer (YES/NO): NO